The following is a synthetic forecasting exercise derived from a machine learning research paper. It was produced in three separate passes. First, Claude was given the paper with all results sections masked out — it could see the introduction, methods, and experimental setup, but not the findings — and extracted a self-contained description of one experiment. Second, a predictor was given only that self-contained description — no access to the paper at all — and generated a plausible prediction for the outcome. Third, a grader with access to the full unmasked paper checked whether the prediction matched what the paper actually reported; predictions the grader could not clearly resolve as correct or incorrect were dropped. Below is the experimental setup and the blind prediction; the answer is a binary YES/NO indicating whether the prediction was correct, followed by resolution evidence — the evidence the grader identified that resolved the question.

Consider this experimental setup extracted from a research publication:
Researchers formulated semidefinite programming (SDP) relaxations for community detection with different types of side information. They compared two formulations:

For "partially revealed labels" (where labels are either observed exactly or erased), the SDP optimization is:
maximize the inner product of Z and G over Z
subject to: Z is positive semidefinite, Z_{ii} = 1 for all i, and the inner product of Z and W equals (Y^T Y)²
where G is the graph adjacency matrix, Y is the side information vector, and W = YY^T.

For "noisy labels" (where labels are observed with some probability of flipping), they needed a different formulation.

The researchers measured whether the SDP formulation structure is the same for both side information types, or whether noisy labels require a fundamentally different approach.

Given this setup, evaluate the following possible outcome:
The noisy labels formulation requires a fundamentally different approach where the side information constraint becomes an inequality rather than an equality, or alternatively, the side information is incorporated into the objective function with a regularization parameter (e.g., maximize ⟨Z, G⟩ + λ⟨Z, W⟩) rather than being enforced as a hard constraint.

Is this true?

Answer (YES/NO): YES